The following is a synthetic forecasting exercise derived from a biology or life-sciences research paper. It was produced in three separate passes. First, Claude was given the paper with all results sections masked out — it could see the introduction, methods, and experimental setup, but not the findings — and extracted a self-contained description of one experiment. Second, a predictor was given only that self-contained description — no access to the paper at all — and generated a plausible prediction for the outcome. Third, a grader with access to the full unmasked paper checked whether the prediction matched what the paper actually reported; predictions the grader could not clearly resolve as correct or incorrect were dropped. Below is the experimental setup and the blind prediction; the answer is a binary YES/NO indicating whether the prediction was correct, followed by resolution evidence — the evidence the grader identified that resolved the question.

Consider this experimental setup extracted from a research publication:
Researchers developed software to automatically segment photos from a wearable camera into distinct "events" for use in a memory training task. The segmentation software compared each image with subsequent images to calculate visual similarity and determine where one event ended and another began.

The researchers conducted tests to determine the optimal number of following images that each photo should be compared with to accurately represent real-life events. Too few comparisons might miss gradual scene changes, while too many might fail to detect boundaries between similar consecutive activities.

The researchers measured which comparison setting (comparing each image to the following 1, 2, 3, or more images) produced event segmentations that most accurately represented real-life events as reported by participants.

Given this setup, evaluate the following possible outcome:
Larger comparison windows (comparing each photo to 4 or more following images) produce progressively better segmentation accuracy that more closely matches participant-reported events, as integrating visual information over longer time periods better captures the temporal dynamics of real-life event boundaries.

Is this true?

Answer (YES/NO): NO